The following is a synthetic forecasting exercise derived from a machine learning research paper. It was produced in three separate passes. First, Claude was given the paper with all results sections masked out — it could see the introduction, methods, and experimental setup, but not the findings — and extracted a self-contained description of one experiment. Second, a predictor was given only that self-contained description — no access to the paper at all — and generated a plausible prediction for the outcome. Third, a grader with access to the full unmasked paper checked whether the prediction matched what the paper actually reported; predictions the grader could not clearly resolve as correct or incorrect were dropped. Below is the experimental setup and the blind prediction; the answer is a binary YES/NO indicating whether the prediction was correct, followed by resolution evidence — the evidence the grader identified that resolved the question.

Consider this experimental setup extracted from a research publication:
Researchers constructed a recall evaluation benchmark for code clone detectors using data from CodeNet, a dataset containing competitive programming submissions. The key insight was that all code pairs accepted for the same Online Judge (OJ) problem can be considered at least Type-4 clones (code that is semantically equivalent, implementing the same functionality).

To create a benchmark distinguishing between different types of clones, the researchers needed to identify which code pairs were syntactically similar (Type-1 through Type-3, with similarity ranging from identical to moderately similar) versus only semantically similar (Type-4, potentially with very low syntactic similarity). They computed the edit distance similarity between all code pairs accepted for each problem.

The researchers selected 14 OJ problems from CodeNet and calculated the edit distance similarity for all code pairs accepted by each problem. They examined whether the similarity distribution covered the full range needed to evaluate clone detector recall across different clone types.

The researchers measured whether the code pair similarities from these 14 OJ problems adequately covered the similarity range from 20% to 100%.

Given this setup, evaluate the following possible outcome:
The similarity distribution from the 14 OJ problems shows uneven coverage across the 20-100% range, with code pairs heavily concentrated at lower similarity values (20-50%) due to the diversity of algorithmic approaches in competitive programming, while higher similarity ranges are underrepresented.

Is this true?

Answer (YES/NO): NO